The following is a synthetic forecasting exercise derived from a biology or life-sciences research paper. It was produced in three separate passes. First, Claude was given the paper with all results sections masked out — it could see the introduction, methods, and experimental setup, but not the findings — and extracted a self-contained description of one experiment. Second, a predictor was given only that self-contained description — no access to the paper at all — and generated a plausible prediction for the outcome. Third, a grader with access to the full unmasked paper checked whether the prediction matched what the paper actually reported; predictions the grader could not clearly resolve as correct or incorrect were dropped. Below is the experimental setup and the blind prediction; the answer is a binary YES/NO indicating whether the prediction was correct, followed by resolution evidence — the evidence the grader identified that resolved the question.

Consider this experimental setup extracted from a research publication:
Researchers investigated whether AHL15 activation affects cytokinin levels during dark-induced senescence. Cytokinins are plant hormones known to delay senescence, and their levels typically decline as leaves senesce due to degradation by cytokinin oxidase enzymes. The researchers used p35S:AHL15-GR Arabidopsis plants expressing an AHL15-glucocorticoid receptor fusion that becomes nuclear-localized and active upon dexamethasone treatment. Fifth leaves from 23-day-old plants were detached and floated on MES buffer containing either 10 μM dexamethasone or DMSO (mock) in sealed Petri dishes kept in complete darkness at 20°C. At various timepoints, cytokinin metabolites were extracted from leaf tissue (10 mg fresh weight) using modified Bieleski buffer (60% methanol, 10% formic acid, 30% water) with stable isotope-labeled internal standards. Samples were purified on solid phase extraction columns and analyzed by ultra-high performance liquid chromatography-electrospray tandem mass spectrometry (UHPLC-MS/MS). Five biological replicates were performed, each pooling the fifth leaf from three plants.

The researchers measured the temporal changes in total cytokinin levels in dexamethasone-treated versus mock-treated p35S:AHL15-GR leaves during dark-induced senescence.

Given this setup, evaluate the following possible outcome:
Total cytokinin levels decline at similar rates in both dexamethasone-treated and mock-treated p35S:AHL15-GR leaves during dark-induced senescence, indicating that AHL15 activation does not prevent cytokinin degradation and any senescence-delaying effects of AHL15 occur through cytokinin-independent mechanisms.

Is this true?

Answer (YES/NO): NO